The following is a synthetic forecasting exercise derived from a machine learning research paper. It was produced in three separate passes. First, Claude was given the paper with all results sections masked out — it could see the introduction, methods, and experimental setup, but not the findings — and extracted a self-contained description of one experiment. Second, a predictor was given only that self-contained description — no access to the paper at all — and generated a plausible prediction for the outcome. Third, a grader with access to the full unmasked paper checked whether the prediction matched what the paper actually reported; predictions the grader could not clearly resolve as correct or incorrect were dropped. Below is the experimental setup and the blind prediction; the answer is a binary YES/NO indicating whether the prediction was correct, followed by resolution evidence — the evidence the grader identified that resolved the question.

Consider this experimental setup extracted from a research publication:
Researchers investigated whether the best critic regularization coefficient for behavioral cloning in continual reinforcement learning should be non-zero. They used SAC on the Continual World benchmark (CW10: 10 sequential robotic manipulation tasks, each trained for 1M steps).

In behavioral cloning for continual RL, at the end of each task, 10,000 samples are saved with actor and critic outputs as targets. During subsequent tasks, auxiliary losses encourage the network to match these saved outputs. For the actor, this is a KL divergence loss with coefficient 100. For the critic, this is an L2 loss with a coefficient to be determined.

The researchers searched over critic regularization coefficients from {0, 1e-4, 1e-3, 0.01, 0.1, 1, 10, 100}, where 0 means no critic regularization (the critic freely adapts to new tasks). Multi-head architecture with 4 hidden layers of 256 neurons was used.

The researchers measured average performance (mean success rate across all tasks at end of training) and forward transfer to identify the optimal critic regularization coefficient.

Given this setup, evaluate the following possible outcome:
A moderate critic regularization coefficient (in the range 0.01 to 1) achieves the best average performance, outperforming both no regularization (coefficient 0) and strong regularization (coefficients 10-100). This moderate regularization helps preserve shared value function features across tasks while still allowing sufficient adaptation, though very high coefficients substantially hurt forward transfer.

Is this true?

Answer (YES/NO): NO